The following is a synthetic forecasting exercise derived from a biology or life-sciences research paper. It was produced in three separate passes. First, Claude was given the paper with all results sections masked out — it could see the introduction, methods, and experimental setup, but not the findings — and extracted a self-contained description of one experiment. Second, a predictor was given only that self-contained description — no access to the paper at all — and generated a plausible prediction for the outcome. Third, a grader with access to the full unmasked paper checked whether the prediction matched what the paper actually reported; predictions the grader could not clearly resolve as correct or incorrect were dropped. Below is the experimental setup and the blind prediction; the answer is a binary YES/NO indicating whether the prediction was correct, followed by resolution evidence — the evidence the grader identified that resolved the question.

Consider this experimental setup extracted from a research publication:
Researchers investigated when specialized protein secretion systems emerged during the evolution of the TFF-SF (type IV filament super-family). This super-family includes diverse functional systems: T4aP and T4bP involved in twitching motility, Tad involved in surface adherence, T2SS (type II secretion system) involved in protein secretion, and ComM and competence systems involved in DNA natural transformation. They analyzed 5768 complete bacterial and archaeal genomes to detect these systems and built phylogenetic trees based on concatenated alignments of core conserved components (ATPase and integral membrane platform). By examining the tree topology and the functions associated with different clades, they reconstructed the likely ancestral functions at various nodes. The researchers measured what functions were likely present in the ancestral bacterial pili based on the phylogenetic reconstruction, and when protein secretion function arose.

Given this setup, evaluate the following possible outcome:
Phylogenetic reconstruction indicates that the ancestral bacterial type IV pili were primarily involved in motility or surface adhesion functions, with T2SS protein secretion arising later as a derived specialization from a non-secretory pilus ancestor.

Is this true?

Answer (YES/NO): NO